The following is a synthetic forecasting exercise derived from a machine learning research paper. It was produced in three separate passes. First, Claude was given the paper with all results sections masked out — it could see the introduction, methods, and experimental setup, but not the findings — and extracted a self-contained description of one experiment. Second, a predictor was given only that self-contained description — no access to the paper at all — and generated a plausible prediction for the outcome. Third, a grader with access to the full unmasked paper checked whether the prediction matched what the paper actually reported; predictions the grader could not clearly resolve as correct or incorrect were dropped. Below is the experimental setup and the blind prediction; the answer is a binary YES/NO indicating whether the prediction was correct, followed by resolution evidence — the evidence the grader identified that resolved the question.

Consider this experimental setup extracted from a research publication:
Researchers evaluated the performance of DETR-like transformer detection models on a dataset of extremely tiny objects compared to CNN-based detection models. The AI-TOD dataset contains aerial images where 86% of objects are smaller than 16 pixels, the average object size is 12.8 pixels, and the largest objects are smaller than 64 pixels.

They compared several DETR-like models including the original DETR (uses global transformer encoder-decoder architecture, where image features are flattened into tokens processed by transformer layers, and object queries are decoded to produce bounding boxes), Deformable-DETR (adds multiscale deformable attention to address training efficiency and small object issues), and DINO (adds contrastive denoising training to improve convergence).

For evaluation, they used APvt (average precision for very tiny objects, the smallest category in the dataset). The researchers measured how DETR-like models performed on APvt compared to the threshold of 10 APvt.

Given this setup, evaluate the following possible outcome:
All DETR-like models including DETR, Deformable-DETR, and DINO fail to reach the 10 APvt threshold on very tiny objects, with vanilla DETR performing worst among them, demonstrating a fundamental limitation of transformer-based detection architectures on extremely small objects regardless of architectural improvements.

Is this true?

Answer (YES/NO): YES